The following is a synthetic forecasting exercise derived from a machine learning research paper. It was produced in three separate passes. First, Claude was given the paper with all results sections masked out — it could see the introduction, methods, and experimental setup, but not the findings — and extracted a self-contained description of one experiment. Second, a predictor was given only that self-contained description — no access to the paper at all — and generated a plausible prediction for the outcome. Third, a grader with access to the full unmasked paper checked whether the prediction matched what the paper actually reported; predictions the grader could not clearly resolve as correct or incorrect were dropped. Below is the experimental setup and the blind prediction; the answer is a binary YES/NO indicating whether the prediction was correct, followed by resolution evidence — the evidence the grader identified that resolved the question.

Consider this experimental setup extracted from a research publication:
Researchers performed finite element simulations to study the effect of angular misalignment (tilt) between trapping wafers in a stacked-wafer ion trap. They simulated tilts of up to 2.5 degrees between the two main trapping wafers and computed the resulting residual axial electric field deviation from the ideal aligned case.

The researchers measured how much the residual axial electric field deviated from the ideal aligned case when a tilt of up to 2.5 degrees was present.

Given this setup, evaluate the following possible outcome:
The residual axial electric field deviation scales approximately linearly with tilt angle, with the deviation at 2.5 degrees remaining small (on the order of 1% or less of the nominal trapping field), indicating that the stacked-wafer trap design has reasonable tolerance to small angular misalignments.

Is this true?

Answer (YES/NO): NO